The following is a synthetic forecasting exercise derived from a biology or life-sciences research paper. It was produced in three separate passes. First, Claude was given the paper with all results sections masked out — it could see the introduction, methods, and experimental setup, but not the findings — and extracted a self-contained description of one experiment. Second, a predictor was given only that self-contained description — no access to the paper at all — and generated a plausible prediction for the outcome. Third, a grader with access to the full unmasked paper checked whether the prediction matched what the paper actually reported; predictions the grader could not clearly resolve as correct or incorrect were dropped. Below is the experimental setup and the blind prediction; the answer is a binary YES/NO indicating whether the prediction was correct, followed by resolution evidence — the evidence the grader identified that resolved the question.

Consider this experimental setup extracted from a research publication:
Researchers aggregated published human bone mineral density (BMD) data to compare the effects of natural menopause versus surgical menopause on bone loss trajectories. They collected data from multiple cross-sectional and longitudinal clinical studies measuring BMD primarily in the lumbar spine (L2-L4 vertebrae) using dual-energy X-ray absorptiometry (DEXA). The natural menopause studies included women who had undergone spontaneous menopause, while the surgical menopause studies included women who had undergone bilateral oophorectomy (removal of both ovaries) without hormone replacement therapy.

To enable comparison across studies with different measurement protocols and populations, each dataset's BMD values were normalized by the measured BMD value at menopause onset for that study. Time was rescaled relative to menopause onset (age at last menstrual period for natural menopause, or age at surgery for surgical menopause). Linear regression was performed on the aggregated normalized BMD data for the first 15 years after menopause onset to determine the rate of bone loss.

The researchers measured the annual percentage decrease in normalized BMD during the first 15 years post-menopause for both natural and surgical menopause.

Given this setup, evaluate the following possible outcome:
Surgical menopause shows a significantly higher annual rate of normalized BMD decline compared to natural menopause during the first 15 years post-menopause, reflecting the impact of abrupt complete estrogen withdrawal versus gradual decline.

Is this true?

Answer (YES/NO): YES